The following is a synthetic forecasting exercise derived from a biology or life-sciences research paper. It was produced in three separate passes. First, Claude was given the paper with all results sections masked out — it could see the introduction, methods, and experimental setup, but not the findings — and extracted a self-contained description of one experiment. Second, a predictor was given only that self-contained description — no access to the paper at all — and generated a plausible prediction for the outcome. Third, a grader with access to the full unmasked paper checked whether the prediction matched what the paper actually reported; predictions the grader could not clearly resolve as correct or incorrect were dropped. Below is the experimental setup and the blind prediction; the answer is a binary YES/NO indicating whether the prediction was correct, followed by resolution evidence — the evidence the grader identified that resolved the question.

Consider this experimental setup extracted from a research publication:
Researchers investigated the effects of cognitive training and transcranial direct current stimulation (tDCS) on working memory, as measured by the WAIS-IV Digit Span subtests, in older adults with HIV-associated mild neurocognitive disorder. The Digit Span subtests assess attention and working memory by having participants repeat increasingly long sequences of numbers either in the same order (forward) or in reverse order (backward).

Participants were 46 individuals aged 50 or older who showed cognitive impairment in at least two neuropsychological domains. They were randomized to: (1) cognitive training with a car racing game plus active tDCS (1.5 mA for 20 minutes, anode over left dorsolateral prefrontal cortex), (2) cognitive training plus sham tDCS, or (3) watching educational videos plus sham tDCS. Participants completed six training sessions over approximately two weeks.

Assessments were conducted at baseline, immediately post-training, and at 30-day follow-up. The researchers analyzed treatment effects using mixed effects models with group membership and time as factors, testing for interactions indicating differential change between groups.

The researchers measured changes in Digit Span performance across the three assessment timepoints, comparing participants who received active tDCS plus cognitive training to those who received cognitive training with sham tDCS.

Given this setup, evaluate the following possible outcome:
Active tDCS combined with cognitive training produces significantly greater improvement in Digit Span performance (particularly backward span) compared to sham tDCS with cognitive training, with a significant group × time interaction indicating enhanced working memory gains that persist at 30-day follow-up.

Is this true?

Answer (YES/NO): NO